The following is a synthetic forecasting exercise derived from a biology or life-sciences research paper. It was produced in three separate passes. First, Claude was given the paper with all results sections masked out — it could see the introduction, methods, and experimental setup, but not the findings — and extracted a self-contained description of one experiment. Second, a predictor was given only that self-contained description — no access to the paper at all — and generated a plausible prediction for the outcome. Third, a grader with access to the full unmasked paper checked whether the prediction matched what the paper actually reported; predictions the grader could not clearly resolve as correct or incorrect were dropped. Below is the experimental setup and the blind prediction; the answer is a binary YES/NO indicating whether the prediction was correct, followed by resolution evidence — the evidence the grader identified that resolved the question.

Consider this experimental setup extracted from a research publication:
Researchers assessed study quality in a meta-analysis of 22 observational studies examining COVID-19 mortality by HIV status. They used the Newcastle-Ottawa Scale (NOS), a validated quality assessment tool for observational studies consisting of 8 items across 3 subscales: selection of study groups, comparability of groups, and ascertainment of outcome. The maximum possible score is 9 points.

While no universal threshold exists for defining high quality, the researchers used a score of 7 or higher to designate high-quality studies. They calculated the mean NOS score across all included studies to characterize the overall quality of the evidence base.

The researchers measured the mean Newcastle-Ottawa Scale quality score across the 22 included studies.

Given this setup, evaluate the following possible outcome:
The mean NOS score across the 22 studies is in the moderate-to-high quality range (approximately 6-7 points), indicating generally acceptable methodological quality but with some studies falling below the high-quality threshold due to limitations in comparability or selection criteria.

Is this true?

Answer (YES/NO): YES